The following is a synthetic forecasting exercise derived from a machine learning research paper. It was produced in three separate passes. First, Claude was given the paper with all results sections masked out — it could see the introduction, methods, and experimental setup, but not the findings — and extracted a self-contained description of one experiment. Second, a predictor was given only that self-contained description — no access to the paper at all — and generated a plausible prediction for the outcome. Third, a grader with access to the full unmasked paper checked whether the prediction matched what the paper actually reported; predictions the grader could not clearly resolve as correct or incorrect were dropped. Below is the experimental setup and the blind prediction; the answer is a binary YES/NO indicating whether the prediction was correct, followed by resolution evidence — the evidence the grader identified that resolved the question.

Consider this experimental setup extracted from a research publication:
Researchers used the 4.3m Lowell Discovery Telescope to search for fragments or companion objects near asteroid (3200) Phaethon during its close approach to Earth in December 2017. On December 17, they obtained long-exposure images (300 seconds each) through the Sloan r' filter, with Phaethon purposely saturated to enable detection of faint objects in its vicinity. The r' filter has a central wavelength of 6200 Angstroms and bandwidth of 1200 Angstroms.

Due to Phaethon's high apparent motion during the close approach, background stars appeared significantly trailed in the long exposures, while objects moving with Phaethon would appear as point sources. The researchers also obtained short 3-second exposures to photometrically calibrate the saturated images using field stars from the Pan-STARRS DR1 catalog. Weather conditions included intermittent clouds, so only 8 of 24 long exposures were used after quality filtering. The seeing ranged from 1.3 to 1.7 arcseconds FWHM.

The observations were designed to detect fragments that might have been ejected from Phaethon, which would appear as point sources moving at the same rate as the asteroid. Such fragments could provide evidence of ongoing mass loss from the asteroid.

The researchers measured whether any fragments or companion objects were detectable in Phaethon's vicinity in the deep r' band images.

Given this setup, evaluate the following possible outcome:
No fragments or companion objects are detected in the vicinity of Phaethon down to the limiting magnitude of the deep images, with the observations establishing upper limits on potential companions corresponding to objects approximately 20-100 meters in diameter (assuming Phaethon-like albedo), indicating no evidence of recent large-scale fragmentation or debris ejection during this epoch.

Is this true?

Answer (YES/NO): YES